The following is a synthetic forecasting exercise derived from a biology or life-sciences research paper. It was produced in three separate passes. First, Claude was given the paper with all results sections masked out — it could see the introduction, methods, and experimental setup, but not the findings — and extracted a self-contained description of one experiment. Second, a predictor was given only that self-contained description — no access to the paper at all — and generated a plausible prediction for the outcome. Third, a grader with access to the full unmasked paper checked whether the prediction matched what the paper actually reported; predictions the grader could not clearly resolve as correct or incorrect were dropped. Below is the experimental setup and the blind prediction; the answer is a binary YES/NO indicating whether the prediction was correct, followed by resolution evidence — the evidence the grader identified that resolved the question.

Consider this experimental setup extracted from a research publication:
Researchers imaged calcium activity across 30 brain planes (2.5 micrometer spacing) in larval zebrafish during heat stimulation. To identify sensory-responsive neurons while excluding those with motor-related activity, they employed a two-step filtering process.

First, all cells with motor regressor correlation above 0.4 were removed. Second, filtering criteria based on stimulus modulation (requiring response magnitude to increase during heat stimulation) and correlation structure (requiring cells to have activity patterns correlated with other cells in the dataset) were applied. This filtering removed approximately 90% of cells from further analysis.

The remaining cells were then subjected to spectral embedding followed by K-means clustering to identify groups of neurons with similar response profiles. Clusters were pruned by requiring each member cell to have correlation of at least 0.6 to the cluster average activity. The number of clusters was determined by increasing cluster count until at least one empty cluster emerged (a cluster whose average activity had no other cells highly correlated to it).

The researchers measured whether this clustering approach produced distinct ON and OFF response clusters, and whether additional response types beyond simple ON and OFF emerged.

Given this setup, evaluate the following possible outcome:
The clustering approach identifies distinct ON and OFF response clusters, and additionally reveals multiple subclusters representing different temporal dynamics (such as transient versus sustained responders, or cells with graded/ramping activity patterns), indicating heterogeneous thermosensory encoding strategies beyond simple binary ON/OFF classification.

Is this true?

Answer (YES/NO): YES